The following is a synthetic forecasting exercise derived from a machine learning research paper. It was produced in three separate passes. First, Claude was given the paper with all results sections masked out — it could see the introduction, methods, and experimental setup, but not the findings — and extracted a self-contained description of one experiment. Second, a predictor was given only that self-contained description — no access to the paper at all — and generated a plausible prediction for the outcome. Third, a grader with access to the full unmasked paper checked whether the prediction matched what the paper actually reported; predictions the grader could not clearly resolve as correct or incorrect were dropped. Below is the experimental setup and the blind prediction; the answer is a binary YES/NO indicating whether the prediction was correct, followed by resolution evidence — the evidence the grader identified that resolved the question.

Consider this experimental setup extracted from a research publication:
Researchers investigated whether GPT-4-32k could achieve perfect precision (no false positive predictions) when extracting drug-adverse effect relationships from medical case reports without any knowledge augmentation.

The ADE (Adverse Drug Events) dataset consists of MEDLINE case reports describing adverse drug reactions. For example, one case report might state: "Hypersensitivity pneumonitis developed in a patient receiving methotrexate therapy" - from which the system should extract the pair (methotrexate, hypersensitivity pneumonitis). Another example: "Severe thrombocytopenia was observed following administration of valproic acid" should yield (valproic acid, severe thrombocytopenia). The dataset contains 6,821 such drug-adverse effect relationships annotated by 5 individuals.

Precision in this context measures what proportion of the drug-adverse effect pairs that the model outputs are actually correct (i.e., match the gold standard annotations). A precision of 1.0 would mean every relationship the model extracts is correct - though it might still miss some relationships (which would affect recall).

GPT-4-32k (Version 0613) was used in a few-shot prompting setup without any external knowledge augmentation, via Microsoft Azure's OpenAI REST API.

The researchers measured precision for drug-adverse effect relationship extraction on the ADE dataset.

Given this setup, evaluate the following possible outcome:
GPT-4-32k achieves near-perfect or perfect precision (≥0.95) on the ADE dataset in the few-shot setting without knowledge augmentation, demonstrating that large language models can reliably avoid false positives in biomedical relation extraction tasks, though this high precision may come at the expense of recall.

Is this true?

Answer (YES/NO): YES